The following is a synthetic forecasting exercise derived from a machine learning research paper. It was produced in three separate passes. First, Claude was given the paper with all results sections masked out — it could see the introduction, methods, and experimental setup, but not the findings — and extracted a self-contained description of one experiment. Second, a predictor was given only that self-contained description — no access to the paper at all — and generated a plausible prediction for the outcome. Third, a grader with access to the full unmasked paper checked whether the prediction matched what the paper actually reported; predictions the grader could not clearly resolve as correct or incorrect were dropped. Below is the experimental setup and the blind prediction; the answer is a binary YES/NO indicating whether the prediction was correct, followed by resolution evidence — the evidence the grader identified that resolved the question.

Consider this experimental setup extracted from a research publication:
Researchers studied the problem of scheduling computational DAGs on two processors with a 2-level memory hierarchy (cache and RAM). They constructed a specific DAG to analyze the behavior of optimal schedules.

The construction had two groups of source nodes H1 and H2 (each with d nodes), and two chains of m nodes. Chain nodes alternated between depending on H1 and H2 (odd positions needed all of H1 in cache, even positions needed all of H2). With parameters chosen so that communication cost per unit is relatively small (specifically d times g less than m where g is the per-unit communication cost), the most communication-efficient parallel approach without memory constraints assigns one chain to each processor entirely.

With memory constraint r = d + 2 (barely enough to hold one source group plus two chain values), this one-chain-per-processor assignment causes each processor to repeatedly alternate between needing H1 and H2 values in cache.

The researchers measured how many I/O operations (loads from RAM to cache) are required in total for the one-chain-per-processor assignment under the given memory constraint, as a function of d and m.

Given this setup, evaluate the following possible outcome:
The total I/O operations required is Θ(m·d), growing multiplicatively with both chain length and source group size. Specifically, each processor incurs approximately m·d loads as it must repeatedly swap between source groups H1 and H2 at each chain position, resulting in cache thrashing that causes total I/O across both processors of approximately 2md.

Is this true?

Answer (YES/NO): NO